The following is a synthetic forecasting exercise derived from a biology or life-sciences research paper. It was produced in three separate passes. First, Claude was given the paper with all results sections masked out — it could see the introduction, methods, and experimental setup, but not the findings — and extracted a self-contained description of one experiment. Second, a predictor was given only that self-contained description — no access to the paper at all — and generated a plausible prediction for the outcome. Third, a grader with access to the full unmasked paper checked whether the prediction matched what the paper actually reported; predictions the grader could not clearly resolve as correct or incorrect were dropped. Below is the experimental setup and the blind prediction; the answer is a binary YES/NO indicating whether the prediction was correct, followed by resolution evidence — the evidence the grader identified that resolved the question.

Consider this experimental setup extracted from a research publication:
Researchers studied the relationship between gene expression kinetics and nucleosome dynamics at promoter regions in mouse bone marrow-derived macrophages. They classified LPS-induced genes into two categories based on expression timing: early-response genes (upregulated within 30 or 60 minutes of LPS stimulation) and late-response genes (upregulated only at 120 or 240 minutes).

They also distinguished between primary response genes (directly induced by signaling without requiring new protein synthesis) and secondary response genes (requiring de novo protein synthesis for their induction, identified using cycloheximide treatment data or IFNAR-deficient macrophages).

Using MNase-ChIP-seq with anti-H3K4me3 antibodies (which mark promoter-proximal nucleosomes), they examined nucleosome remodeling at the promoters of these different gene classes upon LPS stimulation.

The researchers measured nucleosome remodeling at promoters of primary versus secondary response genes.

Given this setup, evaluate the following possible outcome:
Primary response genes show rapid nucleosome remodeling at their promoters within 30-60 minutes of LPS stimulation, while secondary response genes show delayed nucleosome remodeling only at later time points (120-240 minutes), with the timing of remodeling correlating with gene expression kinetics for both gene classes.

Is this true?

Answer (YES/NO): YES